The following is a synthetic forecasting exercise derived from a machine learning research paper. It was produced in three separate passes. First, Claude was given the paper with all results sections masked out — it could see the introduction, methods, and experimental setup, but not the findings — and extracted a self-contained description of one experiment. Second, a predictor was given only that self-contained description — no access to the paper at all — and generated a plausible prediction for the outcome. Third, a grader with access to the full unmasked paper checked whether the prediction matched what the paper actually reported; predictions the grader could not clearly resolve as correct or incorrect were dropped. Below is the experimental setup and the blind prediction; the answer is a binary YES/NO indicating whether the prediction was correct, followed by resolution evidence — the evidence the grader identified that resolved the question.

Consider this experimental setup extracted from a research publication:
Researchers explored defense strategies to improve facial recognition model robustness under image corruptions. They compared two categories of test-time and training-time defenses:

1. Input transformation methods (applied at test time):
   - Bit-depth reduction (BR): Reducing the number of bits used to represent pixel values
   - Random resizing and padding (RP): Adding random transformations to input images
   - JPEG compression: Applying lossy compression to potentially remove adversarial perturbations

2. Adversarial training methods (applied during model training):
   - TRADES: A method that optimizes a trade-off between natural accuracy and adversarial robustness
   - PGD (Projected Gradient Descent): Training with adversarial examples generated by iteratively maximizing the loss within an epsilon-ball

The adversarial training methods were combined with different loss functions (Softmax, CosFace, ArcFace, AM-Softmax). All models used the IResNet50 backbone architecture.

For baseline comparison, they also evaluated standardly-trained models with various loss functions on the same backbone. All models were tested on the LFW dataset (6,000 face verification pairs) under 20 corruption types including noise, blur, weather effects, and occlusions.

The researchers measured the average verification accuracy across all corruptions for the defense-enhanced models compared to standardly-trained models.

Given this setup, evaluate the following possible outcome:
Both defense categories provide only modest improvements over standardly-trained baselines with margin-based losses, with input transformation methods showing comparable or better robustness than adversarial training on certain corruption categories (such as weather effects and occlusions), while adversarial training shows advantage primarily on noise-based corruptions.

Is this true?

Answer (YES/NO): NO